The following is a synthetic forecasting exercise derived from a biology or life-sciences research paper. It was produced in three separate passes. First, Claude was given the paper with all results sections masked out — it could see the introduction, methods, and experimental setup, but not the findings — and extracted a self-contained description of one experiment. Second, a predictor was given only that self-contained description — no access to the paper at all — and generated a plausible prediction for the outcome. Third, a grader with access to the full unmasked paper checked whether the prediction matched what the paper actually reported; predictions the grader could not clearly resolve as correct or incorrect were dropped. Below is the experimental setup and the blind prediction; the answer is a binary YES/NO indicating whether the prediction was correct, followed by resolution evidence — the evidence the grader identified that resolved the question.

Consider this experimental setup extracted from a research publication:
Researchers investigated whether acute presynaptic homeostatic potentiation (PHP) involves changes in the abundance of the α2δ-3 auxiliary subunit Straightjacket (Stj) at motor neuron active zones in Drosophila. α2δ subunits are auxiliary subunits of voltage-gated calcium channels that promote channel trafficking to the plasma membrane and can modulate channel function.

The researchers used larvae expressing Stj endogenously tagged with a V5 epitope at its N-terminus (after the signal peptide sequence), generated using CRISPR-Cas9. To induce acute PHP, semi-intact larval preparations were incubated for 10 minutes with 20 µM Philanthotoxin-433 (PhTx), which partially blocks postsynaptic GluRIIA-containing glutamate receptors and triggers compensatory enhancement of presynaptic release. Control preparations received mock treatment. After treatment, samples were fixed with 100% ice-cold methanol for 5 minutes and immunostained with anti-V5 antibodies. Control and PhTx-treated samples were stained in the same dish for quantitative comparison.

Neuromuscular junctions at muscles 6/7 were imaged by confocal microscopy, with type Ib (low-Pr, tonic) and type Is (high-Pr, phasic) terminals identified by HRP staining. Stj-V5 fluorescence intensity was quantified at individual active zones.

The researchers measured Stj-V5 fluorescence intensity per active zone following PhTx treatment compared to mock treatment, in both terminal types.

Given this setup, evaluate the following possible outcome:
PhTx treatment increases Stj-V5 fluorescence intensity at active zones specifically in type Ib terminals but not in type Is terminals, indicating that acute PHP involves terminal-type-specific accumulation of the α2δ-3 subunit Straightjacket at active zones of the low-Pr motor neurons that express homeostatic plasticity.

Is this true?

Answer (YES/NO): NO